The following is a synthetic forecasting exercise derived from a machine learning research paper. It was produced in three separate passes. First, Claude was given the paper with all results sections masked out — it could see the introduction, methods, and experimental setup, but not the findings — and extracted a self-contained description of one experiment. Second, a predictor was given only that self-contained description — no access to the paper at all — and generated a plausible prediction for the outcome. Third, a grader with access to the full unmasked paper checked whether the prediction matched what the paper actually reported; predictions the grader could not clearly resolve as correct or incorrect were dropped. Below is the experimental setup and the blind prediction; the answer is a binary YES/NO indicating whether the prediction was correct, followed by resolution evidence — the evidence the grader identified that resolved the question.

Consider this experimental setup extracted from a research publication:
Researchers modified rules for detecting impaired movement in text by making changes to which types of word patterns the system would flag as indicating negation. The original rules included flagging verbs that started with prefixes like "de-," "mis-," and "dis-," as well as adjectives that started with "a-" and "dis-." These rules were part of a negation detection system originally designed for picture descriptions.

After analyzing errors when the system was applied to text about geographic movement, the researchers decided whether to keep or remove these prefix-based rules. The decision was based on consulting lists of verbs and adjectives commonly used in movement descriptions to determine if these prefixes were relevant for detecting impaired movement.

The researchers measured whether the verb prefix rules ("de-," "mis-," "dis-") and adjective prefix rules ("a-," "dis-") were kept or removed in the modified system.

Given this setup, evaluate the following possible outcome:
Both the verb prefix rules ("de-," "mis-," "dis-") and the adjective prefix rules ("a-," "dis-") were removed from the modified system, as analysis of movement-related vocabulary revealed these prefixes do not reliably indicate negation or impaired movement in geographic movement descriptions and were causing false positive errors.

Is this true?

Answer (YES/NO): YES